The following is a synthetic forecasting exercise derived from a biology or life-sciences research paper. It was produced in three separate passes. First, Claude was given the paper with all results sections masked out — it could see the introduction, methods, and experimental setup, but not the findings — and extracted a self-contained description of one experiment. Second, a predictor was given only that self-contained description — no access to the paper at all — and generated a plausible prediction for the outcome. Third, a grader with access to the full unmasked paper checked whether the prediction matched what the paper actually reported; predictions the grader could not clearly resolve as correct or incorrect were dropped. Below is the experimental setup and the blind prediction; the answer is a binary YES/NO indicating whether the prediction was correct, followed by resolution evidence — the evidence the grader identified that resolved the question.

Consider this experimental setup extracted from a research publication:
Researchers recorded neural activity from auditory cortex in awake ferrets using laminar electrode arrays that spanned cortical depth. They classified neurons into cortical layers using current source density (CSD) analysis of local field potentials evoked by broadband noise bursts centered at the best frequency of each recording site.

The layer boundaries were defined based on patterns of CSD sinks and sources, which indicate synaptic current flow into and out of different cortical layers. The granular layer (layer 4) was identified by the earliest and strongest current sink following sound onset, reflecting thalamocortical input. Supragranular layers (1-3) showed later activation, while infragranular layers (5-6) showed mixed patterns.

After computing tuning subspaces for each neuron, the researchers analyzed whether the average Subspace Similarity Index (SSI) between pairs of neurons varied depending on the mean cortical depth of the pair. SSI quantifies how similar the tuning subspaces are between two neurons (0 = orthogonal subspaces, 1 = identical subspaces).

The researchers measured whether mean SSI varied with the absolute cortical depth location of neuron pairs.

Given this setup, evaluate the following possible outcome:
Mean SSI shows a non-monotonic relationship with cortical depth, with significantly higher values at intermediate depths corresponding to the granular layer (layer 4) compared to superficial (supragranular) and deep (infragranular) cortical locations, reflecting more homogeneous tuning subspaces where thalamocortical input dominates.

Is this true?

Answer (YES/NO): NO